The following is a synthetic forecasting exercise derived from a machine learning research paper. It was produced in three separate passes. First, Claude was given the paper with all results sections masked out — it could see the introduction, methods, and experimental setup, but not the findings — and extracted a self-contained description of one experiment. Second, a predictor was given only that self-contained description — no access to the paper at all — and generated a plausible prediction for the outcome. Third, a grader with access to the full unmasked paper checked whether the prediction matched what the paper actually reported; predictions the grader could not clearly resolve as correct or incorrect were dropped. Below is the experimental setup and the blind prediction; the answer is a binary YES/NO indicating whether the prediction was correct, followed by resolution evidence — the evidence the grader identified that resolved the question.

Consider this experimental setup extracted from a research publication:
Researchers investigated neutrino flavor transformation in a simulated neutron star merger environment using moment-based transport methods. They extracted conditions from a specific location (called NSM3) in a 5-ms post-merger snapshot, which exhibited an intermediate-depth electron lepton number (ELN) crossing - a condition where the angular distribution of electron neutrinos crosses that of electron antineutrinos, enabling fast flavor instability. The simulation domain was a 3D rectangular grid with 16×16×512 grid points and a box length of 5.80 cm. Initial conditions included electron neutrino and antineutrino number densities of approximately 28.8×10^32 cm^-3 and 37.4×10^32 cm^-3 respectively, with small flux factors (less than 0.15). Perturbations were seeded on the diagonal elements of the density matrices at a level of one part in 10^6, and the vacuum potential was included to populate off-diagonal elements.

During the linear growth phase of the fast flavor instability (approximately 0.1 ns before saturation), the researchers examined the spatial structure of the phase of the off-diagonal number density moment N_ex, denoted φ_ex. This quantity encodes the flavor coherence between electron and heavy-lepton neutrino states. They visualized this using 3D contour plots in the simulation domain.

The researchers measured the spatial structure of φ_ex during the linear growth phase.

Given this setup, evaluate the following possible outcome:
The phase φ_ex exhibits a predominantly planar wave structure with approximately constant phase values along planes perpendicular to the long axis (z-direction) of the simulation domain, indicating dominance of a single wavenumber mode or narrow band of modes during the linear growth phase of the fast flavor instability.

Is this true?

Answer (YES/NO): YES